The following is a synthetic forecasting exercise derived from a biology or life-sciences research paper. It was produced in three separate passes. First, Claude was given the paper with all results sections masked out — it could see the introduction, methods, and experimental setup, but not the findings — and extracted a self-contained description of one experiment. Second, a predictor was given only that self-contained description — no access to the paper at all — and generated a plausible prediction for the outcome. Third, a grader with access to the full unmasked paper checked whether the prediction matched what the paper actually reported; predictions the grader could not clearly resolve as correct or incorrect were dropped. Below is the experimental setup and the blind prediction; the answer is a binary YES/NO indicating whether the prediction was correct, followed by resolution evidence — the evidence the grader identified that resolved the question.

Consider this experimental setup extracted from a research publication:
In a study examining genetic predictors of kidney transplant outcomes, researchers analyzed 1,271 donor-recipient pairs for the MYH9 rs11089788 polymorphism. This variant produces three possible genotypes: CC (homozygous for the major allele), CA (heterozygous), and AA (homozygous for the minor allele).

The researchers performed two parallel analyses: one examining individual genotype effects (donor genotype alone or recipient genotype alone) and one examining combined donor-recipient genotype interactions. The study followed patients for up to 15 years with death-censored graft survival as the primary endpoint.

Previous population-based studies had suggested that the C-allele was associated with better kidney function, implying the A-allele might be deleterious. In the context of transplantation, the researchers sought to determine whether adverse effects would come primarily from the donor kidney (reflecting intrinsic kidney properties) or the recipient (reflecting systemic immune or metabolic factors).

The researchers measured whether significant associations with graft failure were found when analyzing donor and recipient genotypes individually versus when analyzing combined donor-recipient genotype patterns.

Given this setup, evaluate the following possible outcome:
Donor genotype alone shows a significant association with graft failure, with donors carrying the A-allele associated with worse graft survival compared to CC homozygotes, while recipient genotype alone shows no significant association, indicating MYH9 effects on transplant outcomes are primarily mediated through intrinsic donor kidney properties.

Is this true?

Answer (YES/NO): NO